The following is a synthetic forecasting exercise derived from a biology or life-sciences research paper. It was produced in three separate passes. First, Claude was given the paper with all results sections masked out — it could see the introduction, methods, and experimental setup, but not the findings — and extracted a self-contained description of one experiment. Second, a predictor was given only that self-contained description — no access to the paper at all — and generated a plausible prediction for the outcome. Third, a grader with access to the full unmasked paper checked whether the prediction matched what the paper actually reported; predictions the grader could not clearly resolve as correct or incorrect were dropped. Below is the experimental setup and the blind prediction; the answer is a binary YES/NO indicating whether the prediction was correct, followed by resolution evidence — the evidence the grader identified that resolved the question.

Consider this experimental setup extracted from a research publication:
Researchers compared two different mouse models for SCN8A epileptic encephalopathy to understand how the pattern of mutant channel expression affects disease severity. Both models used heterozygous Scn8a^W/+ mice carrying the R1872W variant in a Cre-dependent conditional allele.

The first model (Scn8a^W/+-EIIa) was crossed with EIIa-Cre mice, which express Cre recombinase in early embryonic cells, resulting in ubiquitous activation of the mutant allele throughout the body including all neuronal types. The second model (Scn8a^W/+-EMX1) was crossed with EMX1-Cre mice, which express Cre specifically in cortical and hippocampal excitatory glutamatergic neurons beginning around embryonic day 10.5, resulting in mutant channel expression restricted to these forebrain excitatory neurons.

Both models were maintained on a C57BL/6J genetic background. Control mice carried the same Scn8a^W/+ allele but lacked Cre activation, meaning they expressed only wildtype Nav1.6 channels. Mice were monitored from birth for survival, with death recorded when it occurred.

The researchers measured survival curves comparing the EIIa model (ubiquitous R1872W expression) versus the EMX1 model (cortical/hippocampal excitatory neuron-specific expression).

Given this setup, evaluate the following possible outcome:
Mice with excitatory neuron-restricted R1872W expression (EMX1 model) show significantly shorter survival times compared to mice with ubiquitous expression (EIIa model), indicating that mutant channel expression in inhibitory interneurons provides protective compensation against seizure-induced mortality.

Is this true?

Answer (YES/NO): NO